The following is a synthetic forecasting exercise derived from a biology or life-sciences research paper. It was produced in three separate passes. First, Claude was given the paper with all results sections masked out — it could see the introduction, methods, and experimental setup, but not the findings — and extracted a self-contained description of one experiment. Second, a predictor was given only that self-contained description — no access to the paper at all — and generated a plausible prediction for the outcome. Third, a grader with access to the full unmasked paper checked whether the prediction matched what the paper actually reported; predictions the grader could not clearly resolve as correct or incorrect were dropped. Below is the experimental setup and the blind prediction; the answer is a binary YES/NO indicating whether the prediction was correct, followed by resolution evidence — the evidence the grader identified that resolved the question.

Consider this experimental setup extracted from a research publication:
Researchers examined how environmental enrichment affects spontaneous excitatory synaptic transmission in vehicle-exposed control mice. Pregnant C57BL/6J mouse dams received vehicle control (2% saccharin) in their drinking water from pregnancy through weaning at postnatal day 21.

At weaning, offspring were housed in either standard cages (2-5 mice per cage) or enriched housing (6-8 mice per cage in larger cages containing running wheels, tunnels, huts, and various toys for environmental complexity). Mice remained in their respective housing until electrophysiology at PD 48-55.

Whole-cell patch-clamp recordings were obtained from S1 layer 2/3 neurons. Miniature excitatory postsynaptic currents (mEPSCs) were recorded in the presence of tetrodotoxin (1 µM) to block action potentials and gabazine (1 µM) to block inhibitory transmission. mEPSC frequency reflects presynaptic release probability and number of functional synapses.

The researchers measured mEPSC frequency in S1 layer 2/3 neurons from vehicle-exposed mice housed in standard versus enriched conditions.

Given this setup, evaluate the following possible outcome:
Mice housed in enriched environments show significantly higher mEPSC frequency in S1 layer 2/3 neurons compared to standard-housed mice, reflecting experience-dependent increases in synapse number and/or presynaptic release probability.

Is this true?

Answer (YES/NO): YES